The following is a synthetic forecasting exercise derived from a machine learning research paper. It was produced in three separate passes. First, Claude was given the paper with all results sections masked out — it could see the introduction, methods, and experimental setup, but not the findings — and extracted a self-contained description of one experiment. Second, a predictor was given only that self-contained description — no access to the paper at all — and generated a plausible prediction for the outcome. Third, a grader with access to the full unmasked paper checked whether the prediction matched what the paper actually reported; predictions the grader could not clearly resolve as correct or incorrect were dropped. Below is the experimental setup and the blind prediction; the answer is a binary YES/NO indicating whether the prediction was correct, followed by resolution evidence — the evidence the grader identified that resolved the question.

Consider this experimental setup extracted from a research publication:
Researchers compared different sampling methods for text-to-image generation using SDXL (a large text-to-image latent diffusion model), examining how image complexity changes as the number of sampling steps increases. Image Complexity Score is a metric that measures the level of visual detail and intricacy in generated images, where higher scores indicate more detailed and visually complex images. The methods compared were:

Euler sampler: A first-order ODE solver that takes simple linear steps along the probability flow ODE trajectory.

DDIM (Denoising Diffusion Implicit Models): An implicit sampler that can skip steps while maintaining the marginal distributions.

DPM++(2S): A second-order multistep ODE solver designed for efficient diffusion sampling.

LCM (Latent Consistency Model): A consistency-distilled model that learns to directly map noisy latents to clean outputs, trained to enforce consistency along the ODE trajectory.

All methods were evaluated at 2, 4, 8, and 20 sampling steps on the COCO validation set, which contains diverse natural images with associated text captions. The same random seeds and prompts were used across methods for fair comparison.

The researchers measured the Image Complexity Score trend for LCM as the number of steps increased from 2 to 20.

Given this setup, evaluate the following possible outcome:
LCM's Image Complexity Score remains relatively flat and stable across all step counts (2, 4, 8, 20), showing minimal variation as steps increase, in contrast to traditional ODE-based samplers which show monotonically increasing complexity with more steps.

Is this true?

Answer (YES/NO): NO